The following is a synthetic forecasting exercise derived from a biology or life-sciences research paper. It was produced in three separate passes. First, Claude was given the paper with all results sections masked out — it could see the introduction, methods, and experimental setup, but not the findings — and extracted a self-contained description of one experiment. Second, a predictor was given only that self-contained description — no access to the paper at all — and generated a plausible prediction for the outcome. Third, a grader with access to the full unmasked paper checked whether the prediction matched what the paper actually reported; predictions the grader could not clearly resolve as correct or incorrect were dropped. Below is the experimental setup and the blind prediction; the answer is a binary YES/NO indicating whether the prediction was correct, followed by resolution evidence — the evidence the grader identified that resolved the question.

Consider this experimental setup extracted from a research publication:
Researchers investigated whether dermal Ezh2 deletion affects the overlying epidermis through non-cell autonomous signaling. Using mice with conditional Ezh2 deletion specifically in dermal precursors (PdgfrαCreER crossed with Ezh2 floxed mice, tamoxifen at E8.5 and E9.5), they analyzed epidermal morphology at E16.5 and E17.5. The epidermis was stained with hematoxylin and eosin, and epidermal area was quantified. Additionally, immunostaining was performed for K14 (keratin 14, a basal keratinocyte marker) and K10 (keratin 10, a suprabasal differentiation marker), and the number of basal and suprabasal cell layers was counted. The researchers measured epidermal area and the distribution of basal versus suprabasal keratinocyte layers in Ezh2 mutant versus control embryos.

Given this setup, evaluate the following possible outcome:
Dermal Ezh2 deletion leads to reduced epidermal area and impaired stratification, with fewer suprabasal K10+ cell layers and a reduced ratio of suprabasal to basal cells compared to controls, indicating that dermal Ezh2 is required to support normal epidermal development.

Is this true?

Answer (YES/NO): NO